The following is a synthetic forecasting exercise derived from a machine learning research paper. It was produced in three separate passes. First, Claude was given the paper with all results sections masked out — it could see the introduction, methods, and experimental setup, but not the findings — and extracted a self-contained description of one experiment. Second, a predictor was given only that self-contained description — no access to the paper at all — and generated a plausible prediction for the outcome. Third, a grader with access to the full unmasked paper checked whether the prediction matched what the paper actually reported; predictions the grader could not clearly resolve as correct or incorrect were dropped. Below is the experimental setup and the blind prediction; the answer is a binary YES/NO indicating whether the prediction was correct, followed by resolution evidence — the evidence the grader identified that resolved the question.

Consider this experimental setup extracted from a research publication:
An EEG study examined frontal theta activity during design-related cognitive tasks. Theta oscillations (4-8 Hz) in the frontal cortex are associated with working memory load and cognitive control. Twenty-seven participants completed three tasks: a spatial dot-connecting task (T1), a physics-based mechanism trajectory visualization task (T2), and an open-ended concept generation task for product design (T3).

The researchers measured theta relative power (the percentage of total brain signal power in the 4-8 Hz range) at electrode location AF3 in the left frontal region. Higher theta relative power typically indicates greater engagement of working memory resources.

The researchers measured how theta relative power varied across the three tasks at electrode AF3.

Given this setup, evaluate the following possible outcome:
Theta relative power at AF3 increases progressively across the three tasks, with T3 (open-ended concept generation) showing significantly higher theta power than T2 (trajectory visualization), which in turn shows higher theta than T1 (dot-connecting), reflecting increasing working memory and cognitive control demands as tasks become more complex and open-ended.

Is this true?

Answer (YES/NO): NO